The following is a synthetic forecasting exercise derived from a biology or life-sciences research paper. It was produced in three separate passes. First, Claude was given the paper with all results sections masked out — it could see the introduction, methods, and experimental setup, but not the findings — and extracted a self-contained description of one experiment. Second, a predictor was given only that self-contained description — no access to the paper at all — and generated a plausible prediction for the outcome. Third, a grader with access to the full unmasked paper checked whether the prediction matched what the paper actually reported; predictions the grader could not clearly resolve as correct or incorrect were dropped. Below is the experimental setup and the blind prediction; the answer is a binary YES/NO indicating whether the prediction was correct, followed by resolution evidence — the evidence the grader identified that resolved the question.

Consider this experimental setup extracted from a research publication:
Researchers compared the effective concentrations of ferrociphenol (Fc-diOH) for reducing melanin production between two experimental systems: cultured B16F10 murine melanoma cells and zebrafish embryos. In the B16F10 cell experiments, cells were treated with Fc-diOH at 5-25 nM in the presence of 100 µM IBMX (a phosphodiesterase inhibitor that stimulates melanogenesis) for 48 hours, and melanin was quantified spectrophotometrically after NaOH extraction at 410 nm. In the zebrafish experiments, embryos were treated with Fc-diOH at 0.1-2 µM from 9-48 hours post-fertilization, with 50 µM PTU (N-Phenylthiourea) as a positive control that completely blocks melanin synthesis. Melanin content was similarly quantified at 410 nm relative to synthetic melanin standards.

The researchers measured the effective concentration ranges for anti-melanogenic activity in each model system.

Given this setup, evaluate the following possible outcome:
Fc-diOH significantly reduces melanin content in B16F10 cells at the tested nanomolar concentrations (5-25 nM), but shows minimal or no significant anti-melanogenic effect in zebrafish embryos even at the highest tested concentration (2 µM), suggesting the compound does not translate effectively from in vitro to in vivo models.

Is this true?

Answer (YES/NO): NO